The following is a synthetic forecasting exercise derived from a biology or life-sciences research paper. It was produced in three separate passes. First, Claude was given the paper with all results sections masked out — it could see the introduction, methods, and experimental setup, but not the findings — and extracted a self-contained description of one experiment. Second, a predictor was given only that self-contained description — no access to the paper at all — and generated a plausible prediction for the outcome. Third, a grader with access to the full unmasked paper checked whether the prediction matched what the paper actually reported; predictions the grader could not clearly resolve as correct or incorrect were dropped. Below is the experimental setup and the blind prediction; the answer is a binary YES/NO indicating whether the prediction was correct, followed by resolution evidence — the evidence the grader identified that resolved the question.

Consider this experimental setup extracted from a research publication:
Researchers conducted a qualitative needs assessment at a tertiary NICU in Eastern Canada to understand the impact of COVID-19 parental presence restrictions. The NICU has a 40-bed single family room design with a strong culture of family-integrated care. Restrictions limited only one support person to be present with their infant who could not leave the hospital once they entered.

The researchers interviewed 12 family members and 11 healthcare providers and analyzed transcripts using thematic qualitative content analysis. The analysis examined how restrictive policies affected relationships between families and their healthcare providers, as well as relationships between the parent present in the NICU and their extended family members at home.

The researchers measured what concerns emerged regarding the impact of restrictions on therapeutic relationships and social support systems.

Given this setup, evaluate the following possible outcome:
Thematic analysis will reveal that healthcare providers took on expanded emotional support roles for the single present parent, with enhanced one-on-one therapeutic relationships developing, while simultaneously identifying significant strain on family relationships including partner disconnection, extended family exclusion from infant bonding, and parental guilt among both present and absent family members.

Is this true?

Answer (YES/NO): NO